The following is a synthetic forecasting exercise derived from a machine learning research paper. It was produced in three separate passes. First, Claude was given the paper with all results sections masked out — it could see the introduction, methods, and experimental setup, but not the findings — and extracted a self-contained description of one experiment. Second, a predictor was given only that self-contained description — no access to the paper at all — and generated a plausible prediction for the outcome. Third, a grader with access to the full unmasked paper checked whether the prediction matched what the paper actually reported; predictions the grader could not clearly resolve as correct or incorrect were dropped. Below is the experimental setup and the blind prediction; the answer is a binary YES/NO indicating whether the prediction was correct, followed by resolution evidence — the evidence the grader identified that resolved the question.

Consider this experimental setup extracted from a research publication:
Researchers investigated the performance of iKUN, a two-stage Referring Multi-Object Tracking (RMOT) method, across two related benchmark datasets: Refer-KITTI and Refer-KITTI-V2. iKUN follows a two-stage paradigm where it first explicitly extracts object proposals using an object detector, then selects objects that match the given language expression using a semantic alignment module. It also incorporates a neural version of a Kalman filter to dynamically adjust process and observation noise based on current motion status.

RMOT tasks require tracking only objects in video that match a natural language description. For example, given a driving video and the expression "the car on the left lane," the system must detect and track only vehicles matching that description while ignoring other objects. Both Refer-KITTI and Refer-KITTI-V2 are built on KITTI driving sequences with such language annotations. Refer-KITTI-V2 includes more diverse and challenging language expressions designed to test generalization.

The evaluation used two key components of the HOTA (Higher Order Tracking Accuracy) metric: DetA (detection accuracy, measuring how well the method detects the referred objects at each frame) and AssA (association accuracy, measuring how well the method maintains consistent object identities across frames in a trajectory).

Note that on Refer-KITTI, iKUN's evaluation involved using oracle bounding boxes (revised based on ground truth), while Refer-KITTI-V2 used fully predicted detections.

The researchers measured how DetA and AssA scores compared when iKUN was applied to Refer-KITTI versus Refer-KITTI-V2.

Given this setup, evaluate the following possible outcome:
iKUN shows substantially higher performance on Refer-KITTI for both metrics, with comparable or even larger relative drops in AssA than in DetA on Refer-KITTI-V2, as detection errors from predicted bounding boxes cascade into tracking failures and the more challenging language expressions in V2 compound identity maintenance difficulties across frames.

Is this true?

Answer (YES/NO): NO